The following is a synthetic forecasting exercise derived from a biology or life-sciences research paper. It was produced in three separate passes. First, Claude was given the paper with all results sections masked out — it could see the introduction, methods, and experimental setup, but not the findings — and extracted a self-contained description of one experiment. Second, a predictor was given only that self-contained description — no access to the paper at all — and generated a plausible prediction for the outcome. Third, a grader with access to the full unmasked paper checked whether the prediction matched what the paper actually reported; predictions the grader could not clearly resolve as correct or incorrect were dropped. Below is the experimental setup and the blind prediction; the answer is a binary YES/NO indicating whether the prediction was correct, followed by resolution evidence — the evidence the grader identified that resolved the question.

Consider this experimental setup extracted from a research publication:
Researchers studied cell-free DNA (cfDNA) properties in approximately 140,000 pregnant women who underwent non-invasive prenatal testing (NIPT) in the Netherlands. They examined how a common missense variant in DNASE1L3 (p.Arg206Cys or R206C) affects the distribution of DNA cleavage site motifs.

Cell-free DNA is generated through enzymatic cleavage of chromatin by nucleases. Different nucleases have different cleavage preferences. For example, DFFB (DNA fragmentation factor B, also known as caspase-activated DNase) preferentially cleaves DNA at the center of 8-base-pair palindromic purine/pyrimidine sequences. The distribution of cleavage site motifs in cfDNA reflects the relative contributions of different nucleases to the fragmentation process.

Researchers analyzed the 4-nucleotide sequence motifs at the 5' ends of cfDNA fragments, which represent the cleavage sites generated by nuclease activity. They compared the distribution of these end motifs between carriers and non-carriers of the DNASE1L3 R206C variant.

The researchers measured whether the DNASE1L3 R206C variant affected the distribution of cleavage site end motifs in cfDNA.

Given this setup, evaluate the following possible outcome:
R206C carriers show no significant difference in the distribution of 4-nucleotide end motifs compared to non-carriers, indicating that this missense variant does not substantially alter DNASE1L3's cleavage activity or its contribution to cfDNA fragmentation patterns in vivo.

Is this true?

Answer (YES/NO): NO